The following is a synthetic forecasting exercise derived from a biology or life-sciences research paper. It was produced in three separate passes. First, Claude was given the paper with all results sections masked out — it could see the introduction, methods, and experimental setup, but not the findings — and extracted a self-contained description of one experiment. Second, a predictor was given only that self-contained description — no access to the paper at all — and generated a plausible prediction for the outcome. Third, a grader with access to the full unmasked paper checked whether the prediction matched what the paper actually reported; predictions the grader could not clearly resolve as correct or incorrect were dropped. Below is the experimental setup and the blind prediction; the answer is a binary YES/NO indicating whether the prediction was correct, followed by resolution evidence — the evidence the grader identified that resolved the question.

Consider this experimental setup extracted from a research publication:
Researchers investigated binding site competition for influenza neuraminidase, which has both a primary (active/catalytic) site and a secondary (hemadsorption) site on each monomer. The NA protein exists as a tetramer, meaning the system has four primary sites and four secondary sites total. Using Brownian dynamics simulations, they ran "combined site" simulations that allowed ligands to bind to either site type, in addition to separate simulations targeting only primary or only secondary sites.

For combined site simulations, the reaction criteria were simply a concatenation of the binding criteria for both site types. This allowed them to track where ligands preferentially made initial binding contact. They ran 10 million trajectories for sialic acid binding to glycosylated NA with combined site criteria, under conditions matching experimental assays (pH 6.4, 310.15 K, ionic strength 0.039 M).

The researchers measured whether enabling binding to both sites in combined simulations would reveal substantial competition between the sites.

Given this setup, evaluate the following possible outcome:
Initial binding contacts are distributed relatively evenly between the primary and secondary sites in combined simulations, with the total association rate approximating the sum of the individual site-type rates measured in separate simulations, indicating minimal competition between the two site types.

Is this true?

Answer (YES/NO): NO